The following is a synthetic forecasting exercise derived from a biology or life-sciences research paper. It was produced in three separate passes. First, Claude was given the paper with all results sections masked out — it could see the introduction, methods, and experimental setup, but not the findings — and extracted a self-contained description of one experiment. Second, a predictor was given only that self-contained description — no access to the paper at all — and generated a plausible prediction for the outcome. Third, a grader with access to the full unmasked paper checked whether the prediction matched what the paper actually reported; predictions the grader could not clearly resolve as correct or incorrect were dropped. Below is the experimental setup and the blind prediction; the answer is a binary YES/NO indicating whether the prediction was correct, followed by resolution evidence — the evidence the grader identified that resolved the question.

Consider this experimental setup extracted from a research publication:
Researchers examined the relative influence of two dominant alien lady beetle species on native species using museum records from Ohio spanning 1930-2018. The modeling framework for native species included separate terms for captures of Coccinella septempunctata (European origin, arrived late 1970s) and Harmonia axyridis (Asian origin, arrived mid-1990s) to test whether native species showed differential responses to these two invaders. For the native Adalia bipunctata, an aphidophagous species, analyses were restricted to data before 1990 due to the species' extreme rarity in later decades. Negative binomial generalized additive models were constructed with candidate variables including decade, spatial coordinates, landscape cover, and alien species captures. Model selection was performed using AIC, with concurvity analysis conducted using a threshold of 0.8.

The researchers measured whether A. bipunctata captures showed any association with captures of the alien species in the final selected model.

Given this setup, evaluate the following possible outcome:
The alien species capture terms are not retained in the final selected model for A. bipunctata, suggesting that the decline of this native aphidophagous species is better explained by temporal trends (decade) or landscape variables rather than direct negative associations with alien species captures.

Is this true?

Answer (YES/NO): NO